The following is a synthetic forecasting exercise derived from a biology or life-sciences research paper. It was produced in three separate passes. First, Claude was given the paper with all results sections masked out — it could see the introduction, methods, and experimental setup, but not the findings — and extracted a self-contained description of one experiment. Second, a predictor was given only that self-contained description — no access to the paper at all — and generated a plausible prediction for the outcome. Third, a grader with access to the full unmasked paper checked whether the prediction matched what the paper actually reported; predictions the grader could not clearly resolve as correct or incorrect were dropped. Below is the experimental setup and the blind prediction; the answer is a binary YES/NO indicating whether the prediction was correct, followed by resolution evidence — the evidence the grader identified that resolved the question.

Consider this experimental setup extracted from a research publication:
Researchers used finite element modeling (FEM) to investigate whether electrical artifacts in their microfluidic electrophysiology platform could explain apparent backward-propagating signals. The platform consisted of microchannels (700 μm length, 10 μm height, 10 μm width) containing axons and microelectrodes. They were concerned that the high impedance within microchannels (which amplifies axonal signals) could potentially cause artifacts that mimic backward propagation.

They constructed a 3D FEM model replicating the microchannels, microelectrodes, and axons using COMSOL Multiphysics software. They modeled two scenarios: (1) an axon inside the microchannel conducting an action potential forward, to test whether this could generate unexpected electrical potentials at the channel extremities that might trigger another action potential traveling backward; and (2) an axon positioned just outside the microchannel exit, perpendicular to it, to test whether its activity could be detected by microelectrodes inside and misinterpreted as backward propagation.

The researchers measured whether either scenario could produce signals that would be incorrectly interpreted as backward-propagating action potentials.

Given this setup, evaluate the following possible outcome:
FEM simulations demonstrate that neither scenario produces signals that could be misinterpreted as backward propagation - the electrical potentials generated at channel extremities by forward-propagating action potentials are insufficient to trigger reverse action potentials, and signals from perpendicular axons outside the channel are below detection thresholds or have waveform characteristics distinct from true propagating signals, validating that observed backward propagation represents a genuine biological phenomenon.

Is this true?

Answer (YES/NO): YES